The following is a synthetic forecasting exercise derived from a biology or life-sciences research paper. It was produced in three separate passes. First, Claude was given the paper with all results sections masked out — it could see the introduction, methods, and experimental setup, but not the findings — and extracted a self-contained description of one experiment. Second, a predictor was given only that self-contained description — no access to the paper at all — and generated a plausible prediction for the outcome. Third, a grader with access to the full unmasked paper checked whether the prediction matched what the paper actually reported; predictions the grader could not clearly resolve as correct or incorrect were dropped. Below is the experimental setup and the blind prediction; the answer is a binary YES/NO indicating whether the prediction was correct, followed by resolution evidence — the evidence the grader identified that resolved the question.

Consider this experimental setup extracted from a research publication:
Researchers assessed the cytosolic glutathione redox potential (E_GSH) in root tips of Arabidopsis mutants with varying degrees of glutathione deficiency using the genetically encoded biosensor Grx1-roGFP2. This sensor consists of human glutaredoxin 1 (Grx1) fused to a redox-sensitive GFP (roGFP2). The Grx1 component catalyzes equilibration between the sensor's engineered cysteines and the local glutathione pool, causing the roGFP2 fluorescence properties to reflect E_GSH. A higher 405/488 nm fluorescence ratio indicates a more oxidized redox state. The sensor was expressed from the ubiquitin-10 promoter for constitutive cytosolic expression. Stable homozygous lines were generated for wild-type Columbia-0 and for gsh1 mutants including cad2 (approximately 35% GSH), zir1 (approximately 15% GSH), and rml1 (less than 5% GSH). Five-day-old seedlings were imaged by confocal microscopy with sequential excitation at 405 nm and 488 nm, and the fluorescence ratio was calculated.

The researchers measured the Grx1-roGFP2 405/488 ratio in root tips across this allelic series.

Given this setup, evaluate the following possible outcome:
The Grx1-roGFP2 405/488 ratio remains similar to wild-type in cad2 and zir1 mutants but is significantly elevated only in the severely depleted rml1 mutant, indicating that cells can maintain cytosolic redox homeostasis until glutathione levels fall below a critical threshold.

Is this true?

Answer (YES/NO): NO